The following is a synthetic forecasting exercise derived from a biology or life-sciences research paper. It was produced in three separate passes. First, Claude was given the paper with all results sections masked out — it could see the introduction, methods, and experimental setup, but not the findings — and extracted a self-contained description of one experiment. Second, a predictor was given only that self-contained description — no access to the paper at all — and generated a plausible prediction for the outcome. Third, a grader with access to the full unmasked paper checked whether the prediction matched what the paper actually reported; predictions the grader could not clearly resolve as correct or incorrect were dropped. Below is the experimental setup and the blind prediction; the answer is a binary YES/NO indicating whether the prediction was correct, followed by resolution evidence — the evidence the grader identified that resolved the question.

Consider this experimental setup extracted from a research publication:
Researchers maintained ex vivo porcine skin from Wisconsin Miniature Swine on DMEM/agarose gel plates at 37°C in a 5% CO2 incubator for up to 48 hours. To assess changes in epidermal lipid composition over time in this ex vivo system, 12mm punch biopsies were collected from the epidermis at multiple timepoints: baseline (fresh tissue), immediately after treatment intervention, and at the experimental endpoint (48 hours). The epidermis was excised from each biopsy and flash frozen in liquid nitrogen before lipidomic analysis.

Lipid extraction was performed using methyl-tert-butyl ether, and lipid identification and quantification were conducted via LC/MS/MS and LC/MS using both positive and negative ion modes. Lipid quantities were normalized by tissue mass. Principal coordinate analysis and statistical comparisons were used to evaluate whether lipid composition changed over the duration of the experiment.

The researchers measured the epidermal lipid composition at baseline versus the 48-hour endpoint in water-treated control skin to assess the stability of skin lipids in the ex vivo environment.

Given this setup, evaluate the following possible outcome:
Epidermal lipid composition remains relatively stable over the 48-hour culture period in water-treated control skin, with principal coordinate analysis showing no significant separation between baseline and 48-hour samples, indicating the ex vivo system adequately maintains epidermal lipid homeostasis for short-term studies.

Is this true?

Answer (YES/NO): NO